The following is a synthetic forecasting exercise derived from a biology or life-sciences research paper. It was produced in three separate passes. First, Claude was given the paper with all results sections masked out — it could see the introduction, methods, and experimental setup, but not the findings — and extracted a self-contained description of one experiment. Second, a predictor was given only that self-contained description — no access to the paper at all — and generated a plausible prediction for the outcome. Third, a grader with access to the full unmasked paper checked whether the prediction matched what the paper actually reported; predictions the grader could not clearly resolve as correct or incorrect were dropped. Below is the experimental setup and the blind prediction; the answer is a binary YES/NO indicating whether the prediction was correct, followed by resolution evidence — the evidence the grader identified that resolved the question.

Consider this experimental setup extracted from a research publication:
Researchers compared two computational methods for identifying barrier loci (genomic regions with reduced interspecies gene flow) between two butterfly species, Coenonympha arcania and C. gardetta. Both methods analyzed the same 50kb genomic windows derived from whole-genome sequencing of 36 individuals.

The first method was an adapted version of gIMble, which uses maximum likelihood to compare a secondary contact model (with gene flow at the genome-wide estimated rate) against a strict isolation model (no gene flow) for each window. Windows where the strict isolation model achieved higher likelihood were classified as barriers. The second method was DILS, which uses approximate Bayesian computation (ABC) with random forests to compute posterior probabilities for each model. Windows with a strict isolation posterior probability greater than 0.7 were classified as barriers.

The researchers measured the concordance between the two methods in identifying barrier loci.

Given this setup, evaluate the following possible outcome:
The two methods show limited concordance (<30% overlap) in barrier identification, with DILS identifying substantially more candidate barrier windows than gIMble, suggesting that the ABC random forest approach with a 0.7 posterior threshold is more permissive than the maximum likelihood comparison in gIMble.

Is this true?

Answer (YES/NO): NO